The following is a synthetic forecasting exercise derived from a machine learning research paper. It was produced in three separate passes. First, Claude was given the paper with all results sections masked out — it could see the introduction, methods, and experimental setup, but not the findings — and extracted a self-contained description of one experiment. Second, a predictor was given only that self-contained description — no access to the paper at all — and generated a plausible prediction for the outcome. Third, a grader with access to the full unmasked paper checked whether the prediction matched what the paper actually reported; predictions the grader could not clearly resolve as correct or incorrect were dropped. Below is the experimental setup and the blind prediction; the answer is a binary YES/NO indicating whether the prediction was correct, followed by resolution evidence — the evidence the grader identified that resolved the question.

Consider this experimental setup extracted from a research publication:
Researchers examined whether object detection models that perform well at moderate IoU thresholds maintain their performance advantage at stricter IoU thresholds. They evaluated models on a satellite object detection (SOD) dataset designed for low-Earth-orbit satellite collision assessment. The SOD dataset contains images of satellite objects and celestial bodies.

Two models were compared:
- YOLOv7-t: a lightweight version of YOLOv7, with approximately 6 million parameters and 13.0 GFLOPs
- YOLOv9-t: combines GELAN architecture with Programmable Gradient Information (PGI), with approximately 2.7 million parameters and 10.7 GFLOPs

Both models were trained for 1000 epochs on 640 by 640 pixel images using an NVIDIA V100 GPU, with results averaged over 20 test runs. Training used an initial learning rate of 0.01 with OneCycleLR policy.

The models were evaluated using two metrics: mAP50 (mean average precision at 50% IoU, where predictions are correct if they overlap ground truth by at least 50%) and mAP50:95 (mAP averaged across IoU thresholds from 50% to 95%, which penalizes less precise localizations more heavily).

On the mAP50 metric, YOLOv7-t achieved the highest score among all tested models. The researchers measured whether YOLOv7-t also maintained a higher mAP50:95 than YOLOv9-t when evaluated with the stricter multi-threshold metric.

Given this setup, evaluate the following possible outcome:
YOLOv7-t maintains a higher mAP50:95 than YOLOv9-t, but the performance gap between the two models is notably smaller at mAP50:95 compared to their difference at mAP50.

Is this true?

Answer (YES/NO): NO